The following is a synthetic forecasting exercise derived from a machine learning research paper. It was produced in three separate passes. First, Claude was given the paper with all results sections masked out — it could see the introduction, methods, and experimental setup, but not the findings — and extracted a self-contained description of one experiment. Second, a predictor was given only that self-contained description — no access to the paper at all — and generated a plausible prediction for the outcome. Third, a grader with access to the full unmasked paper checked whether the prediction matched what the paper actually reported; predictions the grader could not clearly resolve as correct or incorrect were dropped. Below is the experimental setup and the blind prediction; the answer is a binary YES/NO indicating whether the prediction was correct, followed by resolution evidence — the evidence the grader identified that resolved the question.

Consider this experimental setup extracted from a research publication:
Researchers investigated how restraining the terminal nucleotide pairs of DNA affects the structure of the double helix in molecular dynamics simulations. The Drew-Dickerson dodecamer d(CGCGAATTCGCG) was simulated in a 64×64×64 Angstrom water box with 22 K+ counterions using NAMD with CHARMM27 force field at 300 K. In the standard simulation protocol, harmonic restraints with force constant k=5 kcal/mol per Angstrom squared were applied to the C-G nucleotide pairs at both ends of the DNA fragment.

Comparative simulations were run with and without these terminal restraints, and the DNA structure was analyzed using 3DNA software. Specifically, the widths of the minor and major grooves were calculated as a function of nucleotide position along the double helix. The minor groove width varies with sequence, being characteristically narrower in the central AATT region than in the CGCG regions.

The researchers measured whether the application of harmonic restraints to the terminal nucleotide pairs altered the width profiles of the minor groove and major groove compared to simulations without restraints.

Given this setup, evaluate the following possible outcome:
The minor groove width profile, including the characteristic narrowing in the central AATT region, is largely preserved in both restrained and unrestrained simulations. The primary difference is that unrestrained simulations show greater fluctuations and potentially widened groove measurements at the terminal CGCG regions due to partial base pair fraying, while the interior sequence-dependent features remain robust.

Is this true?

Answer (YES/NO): YES